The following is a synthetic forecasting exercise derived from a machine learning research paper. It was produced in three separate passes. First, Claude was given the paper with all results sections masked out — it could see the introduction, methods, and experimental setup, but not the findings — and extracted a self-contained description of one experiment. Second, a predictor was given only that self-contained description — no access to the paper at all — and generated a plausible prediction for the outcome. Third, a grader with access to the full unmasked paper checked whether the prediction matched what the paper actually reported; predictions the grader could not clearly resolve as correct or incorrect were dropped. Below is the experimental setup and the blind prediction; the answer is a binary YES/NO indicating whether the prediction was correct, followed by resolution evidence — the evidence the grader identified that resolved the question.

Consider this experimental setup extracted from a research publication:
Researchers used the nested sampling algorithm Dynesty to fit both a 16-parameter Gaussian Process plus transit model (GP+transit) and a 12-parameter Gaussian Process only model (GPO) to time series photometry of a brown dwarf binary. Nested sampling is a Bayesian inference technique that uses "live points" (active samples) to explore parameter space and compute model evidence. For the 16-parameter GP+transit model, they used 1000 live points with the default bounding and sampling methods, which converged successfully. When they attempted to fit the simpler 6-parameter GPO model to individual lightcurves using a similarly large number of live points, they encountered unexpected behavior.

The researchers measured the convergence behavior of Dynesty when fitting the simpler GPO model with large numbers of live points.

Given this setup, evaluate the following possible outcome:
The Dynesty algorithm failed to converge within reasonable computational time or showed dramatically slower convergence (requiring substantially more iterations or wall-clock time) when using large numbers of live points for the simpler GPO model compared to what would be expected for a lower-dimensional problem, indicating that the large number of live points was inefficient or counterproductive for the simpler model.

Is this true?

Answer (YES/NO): YES